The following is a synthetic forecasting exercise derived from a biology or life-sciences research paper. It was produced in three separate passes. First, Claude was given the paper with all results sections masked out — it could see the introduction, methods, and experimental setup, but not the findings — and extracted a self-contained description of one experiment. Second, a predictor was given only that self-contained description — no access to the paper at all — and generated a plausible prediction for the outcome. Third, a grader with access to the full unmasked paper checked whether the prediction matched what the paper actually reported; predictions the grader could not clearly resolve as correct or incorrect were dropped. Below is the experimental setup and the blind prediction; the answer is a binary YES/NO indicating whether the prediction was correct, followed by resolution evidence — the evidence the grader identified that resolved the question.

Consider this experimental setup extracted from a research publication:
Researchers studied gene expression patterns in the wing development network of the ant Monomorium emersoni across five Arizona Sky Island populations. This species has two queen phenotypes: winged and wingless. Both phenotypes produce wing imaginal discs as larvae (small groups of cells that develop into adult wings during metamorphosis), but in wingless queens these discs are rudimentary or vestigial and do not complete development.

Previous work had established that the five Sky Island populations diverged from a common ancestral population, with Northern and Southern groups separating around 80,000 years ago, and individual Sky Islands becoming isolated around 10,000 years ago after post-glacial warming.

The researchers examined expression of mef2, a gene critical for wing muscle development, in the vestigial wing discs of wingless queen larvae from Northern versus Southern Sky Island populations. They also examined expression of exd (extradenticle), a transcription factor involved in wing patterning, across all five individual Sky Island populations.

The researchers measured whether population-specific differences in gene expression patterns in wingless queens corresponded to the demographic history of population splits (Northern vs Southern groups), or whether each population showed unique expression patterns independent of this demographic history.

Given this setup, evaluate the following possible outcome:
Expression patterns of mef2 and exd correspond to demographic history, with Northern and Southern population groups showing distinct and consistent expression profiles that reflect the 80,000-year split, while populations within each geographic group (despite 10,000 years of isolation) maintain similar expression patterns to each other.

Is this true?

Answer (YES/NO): NO